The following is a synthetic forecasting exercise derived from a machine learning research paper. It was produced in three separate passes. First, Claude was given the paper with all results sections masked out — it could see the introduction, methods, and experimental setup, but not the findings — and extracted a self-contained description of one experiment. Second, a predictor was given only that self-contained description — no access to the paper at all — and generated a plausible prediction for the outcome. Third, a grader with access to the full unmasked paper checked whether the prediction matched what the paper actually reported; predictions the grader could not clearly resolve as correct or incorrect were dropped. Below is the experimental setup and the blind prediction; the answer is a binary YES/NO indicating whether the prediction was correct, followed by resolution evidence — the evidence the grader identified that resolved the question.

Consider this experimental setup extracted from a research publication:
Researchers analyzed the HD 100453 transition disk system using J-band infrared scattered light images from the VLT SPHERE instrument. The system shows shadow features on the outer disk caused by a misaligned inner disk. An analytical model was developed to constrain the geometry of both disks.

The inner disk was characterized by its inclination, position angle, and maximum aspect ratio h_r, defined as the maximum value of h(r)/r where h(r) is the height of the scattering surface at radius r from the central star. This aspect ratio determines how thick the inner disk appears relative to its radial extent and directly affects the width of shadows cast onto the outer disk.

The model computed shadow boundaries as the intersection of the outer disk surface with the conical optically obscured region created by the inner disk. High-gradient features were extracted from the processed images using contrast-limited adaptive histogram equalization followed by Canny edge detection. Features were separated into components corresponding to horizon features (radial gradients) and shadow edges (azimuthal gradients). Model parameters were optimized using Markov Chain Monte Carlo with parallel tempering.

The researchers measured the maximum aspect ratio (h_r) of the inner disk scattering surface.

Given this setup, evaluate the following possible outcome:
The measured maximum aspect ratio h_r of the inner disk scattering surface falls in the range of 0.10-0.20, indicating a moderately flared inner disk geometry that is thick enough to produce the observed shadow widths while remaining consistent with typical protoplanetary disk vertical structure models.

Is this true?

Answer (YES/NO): NO